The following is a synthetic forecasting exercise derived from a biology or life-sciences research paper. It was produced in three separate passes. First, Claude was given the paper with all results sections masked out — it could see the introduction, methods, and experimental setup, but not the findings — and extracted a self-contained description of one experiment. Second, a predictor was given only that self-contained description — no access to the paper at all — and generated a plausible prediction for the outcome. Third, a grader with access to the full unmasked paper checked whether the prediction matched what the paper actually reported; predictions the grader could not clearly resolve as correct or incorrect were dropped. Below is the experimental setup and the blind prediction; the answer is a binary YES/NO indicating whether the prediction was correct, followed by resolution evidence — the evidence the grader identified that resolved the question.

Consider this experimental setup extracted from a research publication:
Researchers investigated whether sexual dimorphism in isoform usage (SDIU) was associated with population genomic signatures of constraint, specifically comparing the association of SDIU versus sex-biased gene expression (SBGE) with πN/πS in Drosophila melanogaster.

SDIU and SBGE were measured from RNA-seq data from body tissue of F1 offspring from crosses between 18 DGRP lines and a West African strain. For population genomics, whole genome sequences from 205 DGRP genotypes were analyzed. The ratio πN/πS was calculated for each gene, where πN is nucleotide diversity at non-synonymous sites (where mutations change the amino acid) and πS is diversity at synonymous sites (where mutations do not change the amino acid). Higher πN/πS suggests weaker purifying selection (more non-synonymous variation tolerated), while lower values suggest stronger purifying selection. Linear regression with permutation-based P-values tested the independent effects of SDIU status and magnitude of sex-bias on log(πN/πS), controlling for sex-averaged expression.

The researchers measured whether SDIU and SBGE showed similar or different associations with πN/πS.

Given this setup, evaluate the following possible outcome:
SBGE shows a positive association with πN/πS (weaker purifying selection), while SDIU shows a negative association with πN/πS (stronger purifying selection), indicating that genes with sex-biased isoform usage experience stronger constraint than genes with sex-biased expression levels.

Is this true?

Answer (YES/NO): NO